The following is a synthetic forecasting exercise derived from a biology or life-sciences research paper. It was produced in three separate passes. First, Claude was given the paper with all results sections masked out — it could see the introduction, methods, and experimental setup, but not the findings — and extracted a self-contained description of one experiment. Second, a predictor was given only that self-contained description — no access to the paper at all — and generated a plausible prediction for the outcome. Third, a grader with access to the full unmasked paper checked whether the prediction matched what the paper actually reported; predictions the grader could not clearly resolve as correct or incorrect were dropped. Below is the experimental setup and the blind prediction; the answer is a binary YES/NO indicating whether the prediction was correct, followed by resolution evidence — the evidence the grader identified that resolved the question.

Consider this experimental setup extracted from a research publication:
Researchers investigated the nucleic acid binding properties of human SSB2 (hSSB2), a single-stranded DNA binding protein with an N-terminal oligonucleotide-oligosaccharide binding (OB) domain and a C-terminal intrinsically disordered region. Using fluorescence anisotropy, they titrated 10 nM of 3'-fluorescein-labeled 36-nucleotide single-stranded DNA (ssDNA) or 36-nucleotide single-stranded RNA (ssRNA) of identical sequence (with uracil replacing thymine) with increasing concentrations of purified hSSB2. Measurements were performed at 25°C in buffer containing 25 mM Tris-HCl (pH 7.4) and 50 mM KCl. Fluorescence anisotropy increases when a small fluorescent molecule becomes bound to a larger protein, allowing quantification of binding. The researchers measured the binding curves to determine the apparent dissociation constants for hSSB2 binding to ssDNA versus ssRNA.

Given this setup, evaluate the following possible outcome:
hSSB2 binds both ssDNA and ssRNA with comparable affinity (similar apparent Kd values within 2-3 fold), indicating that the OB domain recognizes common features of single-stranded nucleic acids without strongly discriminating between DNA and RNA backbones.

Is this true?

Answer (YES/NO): YES